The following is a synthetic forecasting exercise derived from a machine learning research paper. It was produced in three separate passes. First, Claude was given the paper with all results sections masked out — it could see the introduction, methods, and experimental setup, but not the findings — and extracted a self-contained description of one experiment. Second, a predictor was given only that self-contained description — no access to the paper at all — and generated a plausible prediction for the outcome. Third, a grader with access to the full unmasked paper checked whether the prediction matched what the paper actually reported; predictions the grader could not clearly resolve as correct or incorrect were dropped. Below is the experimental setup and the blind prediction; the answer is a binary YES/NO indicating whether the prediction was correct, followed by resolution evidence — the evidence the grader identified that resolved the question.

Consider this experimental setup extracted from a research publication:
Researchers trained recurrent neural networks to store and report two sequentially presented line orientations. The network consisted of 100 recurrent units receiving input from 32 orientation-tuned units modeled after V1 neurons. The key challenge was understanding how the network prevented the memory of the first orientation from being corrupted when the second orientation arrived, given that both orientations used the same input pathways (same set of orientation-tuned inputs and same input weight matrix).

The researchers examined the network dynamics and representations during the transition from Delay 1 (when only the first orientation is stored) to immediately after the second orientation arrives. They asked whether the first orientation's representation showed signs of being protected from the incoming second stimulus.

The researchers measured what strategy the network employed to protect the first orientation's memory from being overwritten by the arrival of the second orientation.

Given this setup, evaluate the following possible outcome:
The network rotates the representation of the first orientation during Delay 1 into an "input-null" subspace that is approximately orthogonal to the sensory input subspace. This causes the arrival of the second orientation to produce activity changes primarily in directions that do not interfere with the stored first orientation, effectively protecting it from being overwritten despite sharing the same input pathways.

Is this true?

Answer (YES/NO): NO